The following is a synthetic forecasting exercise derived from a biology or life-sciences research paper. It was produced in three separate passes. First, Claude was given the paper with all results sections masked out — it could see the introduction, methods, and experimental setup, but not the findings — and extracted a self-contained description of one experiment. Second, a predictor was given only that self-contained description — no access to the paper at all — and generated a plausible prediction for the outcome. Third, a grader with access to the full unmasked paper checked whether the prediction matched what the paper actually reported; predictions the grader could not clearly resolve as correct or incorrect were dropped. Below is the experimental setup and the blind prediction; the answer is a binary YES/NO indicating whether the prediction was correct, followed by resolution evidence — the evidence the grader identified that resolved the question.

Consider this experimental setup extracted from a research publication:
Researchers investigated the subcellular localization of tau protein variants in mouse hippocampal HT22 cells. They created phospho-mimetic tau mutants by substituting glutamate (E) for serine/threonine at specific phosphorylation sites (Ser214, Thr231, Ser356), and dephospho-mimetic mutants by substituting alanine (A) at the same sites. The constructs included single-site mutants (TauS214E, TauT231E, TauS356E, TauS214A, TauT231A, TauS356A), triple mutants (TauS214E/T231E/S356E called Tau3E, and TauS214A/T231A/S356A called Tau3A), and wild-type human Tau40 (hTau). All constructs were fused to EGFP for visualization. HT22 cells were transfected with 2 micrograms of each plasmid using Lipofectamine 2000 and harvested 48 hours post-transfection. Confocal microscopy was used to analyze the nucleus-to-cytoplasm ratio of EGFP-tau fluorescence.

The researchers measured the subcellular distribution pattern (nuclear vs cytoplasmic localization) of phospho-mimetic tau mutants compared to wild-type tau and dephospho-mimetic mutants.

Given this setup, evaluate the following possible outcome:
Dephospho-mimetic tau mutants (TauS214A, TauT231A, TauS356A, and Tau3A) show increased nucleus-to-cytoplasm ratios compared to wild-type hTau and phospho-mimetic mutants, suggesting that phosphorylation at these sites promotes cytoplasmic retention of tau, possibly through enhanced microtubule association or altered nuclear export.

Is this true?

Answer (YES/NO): NO